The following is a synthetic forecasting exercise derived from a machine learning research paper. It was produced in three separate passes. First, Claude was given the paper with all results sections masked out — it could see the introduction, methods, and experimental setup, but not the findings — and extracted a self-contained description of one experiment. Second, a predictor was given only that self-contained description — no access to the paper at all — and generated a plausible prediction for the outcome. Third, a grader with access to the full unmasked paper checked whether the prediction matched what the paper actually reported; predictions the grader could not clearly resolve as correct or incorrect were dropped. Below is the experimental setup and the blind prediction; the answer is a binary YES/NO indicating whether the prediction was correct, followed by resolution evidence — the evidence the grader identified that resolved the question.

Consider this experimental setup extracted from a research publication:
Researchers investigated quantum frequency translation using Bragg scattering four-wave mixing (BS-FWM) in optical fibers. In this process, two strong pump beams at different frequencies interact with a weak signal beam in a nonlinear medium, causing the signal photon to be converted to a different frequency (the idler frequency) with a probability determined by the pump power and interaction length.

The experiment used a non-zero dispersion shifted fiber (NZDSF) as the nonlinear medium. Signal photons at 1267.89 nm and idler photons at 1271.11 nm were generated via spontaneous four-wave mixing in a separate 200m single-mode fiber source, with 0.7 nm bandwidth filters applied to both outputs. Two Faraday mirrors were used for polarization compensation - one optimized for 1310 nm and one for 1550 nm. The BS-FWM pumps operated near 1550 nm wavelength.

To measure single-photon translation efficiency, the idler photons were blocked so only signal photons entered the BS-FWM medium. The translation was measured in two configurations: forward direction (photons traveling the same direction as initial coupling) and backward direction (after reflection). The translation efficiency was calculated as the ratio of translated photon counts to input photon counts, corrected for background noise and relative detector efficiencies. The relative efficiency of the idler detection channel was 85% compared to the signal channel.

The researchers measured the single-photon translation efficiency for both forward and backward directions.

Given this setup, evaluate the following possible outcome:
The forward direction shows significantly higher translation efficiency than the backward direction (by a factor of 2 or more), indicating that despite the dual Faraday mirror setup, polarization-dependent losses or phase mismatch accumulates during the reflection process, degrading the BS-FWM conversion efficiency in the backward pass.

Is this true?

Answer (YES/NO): NO